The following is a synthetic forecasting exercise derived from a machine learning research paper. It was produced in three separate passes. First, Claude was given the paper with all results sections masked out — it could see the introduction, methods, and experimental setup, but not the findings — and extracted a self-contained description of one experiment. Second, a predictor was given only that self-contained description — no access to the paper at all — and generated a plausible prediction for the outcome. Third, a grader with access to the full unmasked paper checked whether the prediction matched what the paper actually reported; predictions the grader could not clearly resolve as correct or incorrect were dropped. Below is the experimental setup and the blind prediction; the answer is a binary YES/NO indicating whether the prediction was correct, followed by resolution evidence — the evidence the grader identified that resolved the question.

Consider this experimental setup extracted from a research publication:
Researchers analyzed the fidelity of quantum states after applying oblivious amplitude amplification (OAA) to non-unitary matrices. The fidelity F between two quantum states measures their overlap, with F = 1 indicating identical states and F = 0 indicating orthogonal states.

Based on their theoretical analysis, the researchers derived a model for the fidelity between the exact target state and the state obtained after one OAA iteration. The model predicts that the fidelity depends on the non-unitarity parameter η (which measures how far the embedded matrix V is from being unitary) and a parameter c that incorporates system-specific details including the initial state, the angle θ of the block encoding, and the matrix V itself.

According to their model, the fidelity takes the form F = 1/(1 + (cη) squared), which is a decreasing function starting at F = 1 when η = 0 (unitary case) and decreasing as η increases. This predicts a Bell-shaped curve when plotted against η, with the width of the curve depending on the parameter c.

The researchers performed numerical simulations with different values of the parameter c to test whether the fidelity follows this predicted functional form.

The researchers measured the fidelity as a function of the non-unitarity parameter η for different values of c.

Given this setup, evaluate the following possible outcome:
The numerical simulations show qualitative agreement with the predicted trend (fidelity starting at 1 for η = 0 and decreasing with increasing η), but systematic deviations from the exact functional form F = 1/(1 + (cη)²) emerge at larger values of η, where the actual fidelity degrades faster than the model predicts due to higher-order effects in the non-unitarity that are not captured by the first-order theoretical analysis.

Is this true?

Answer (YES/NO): NO